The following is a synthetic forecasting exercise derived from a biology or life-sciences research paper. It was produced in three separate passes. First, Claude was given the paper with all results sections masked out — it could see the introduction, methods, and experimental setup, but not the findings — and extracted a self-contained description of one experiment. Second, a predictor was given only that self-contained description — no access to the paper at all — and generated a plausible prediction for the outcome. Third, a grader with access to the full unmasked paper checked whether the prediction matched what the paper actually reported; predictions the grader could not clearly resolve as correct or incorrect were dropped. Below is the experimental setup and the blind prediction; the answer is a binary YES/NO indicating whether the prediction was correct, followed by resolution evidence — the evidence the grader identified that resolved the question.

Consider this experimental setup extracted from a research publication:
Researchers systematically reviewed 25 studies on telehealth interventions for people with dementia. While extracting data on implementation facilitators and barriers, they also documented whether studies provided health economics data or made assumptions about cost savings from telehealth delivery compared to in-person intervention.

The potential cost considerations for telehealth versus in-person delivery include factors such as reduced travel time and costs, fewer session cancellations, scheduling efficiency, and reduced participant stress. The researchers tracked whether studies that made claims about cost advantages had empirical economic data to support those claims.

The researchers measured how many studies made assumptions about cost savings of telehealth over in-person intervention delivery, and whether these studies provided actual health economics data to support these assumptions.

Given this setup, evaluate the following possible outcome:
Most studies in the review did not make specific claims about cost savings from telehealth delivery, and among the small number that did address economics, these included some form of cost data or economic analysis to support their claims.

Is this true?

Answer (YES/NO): NO